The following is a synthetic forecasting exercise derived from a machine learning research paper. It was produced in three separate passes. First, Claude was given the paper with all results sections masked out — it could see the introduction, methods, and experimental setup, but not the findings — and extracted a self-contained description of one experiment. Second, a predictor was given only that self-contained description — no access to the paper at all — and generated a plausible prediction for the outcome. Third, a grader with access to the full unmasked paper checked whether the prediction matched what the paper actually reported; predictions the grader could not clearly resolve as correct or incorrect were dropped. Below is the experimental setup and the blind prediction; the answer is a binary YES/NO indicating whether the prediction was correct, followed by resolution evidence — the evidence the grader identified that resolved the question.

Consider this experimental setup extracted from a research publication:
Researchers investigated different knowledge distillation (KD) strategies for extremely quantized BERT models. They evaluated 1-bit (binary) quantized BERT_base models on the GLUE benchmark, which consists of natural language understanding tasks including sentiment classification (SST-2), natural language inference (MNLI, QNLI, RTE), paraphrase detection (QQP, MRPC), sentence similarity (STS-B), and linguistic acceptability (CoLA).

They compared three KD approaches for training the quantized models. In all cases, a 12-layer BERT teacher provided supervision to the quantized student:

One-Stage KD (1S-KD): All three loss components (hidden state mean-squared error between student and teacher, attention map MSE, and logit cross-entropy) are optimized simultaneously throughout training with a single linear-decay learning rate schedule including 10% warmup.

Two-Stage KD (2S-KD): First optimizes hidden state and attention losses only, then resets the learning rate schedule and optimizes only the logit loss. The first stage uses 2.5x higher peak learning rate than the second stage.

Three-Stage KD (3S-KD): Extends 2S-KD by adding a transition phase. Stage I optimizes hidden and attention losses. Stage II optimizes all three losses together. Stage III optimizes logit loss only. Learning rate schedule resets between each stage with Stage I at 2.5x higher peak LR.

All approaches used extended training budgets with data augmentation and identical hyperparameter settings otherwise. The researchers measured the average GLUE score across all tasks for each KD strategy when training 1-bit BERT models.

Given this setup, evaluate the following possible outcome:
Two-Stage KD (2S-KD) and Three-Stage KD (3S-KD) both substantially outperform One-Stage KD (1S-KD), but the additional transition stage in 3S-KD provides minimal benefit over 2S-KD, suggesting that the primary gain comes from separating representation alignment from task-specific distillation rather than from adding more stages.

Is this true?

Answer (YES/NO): NO